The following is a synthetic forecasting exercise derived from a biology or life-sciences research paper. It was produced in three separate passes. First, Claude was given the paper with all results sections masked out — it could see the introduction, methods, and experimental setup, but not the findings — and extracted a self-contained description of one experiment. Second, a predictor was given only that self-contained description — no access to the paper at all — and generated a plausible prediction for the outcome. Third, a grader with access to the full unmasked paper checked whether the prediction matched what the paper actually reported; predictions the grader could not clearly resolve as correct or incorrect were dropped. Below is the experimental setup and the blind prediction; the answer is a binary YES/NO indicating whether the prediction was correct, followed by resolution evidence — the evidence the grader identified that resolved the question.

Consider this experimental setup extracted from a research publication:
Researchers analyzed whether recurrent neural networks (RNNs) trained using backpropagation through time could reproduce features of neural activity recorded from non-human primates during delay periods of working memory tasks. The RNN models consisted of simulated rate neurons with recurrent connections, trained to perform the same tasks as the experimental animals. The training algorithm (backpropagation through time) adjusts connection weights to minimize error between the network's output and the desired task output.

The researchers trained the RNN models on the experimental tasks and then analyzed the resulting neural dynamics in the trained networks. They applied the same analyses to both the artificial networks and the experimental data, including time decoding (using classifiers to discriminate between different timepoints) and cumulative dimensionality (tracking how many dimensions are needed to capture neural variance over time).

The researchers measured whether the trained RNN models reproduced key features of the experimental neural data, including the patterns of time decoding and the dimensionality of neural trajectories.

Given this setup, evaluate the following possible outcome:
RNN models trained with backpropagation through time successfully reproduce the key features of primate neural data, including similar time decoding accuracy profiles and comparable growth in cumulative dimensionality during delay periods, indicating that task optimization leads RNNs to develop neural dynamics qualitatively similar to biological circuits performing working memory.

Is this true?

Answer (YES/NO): YES